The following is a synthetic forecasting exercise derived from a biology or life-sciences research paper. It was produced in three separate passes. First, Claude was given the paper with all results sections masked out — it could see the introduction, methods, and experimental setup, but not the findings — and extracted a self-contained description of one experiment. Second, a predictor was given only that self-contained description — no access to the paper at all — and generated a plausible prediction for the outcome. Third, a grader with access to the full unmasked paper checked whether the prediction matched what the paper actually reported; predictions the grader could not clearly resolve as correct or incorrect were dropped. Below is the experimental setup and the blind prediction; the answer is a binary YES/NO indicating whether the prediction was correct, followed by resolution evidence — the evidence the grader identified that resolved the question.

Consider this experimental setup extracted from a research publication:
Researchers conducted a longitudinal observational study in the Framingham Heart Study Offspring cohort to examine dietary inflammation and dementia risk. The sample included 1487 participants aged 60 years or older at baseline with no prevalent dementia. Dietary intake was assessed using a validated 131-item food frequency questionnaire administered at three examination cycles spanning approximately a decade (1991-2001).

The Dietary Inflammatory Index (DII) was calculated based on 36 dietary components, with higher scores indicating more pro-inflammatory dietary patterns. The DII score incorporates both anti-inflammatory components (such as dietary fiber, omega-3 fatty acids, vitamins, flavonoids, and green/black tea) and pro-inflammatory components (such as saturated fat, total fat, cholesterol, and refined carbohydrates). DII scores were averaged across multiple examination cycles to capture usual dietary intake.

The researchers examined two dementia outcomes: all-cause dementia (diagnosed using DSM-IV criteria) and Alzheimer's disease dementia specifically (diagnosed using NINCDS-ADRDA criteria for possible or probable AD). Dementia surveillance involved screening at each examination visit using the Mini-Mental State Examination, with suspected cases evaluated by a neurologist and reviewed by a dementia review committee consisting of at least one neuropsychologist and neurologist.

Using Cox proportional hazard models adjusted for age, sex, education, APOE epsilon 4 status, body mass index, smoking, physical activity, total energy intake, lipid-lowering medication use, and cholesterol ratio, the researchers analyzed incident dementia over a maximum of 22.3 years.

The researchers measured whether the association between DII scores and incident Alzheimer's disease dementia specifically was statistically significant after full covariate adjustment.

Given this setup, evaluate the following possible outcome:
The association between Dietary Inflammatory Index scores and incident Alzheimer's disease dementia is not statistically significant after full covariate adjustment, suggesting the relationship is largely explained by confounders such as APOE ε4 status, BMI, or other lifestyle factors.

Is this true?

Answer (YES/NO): NO